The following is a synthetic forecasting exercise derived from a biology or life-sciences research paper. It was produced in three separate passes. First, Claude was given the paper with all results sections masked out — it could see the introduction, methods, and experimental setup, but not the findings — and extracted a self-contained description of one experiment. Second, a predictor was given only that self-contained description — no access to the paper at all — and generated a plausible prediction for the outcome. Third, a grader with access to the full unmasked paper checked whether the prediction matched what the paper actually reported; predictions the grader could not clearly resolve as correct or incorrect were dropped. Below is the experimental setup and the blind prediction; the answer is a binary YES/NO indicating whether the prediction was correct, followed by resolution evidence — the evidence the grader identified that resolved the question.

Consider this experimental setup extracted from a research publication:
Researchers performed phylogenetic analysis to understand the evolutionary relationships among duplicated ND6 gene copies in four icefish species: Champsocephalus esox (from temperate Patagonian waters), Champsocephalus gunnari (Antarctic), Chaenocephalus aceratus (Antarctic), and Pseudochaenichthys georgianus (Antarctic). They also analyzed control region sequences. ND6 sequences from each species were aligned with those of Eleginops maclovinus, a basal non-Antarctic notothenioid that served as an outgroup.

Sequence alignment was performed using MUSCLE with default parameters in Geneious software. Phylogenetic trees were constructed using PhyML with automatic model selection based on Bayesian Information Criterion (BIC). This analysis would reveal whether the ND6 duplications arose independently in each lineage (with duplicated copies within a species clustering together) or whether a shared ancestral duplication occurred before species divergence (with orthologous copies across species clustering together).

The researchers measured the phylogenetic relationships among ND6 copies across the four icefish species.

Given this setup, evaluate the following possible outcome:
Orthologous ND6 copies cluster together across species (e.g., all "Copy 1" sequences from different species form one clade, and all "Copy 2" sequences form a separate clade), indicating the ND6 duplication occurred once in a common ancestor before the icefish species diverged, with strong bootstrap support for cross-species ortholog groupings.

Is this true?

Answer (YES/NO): NO